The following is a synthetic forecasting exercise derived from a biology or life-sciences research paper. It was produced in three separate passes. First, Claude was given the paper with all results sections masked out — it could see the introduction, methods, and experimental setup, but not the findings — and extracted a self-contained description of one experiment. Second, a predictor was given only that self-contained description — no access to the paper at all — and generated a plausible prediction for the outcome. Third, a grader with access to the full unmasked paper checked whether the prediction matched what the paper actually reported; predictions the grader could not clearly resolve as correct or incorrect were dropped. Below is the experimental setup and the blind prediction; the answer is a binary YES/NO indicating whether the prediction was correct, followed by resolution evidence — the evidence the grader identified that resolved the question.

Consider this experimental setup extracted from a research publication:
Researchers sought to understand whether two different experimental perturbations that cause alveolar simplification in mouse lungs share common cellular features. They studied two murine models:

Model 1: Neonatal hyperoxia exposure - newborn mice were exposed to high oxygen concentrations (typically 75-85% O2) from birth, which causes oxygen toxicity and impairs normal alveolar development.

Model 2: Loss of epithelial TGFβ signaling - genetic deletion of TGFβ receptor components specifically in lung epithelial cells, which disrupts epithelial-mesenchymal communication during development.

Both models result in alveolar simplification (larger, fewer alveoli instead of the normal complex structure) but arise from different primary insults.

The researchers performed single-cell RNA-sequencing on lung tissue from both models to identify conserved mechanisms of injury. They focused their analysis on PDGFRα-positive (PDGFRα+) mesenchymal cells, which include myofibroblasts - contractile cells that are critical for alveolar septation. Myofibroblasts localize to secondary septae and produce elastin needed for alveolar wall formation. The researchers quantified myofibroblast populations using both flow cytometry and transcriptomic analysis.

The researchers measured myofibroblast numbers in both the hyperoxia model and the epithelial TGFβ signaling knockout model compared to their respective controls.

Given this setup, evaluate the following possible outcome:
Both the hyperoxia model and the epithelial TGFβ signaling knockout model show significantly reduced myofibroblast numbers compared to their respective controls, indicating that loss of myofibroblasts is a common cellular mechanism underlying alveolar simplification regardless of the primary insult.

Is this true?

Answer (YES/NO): YES